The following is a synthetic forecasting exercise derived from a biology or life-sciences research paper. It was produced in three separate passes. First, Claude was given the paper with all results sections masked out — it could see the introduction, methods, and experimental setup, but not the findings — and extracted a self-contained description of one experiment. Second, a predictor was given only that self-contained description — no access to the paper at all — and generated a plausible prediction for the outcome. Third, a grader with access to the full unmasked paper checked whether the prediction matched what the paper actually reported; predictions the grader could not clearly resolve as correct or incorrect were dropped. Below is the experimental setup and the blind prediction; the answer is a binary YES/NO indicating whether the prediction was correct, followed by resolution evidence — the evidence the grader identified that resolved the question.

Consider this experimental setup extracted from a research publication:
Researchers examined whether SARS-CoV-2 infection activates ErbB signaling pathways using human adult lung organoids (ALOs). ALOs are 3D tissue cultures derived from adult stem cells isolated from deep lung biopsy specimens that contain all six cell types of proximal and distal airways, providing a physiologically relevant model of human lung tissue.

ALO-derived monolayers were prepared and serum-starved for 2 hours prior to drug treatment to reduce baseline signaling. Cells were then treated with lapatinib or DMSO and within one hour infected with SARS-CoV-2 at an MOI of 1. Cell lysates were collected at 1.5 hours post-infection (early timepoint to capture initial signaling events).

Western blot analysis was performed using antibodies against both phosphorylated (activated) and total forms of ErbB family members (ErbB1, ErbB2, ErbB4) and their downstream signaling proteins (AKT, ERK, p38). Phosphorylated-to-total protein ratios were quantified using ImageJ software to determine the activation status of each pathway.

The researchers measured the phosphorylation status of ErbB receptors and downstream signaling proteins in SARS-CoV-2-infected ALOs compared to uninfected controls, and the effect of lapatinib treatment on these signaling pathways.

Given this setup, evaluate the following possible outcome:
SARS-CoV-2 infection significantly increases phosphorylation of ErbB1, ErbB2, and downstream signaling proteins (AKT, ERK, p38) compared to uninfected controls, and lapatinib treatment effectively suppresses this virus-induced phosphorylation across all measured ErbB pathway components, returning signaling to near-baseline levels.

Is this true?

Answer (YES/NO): NO